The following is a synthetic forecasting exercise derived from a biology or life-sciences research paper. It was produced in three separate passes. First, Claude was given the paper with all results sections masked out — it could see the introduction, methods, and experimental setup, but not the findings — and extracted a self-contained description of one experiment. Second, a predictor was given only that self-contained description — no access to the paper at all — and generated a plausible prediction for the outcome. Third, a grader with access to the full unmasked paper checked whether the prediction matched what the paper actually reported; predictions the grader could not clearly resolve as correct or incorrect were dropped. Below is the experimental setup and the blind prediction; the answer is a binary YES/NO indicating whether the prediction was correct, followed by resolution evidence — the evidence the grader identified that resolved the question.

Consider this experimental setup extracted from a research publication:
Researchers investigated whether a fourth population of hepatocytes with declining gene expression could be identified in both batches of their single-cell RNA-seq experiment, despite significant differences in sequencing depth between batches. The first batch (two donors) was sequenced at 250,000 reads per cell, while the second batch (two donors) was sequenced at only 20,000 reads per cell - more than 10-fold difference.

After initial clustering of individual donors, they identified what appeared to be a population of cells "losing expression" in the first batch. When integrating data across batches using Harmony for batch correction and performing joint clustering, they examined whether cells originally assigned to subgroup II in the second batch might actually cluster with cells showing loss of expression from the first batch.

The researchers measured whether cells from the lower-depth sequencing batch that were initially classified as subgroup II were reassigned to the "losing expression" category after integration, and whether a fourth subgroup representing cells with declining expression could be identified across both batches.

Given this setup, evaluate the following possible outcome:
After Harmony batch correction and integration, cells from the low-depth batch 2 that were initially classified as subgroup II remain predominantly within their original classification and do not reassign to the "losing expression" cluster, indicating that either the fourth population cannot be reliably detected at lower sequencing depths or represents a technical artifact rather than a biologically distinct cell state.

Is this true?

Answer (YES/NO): NO